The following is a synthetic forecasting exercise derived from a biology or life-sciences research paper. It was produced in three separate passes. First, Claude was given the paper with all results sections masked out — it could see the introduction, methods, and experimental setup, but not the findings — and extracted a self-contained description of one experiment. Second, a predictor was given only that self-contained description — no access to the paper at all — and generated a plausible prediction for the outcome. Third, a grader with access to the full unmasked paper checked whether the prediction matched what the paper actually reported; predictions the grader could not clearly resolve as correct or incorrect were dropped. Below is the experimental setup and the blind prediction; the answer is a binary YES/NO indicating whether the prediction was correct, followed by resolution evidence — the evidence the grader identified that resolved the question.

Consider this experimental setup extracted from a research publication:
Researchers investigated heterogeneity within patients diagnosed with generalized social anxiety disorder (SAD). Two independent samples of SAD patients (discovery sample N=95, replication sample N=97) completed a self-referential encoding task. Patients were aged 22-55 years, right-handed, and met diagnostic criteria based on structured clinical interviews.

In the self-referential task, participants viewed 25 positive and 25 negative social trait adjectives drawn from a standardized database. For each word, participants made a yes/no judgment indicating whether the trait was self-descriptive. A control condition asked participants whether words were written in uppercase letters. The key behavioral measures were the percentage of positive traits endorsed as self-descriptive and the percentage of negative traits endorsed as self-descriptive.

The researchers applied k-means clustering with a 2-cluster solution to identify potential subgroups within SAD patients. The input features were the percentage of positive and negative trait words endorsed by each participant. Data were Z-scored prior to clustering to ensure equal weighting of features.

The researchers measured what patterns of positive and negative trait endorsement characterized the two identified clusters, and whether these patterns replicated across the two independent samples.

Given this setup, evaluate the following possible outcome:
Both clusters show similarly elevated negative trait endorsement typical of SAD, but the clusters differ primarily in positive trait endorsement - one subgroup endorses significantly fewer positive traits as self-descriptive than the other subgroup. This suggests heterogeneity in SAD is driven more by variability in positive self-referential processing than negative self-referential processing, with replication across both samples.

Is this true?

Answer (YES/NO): NO